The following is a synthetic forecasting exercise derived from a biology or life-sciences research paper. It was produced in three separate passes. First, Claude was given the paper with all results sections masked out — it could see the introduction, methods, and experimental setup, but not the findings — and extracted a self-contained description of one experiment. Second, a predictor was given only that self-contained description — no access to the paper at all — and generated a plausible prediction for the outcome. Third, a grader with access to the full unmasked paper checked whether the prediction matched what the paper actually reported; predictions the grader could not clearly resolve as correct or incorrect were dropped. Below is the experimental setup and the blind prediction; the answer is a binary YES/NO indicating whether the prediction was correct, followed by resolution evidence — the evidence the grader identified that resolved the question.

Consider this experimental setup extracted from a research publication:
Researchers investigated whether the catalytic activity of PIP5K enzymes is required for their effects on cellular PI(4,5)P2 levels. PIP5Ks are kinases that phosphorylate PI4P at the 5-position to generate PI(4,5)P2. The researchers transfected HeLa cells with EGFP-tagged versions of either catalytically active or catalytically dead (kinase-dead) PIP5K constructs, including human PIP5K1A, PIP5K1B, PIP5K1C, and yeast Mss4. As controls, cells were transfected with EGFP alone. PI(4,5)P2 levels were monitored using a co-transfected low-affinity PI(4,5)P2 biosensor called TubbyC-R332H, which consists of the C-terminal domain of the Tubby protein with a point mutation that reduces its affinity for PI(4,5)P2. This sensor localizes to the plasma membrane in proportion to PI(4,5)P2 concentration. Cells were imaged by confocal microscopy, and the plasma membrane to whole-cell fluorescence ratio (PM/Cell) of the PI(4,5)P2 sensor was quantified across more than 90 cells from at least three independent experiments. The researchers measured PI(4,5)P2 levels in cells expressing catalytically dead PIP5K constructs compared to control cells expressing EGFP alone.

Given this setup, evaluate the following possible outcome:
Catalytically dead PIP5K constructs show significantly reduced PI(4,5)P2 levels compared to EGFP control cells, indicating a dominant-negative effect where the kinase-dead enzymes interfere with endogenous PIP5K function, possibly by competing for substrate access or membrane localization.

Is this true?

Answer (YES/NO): NO